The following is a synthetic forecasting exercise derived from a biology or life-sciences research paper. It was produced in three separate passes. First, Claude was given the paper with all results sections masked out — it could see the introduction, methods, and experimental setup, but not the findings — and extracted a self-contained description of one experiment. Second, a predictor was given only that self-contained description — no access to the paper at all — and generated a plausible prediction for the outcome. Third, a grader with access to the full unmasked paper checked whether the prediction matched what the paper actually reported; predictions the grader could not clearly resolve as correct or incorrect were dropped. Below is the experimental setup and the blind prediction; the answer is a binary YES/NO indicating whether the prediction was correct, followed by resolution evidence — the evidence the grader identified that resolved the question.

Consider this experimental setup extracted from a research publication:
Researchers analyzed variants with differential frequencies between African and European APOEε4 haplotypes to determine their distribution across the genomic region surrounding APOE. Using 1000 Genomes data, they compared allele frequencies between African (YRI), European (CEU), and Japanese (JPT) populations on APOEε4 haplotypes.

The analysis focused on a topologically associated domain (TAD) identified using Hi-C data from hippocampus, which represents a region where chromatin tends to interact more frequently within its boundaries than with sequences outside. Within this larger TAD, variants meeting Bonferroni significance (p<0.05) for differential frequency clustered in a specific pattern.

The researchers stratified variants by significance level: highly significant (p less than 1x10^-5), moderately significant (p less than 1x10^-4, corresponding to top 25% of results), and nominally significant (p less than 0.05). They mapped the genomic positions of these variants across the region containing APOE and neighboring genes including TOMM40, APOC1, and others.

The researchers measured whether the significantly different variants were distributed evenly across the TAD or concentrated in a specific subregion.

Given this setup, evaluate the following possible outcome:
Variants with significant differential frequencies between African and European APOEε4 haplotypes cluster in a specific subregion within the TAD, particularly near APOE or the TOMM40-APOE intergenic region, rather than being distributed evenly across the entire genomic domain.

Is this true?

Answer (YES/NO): YES